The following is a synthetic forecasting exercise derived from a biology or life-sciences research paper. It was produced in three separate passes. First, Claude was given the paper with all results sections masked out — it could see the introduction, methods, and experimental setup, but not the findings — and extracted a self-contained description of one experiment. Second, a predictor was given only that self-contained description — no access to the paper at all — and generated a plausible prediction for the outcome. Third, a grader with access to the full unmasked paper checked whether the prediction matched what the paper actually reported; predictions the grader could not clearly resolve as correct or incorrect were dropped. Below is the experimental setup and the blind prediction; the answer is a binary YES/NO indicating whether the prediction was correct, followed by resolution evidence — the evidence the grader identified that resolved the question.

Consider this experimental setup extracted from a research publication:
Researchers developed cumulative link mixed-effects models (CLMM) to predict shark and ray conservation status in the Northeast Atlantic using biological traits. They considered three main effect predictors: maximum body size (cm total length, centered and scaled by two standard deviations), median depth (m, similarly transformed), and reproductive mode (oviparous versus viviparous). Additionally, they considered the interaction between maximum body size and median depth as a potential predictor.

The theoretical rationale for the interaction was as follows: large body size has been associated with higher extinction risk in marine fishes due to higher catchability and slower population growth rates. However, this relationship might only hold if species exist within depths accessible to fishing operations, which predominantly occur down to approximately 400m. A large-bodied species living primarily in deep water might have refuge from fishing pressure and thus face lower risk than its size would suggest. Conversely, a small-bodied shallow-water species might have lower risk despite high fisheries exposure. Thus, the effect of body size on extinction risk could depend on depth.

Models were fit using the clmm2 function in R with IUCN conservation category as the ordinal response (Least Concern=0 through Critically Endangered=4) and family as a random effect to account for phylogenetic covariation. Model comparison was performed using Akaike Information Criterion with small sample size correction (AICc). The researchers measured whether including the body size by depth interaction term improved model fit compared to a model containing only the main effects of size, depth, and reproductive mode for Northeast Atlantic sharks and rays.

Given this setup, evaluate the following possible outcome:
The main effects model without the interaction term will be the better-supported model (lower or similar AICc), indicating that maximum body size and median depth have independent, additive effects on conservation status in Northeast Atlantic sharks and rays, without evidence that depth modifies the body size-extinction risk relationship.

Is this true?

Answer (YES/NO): NO